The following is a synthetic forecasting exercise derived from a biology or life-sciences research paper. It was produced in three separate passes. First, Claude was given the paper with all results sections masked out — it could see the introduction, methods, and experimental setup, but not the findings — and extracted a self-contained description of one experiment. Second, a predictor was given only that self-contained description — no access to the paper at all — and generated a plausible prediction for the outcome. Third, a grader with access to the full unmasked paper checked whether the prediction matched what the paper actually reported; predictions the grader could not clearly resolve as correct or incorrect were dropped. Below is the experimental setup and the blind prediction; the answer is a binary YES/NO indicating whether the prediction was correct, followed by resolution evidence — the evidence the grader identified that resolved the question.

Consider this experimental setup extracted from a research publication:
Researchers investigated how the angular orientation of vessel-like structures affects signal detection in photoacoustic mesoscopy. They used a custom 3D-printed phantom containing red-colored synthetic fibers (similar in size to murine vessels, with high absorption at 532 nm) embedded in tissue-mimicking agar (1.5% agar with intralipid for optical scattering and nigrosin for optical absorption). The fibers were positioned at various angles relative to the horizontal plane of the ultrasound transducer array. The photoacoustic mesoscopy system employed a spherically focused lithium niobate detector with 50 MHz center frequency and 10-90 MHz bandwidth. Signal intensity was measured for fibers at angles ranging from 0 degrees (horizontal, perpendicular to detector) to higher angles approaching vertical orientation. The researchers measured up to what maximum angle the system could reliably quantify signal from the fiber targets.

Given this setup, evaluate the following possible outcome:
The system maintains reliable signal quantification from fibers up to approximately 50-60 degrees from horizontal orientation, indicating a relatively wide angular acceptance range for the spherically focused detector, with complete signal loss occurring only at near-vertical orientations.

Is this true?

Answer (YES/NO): NO